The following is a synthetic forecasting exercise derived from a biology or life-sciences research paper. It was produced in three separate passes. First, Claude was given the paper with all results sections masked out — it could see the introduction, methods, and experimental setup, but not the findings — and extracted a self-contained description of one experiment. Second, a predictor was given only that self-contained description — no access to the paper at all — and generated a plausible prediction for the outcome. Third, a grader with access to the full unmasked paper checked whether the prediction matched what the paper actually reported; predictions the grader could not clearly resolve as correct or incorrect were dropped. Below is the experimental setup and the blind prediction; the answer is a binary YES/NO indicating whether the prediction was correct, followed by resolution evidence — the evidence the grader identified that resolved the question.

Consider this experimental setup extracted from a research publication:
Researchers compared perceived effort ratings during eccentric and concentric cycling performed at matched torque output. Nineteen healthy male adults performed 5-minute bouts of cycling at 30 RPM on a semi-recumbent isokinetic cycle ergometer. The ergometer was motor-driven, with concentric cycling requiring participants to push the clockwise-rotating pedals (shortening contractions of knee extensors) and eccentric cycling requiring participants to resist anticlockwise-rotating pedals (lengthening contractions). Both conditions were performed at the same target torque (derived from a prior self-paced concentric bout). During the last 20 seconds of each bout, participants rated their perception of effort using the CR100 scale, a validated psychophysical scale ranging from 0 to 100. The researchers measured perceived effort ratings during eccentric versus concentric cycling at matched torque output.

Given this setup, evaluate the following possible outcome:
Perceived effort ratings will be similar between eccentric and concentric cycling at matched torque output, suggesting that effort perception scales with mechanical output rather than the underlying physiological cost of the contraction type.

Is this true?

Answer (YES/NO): NO